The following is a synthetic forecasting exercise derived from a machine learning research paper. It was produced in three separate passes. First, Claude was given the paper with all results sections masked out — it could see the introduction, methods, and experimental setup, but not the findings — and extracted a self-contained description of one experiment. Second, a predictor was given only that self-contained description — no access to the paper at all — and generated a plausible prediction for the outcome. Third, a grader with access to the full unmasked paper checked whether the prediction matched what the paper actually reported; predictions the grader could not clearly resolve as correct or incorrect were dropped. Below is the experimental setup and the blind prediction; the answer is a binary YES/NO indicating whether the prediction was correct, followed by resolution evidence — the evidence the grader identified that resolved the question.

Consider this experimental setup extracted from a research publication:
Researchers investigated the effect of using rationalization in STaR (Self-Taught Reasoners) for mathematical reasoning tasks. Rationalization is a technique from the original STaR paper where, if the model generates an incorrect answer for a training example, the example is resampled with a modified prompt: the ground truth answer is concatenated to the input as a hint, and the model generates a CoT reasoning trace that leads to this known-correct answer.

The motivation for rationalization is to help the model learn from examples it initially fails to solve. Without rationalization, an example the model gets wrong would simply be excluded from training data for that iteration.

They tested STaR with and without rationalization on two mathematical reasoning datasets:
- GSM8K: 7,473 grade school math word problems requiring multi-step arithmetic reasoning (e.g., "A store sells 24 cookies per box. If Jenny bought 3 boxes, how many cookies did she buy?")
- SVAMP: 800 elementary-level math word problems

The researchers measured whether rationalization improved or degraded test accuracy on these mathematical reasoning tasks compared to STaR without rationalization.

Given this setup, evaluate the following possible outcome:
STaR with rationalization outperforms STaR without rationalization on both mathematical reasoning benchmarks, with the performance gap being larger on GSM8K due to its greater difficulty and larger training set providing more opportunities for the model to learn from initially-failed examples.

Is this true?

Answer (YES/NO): NO